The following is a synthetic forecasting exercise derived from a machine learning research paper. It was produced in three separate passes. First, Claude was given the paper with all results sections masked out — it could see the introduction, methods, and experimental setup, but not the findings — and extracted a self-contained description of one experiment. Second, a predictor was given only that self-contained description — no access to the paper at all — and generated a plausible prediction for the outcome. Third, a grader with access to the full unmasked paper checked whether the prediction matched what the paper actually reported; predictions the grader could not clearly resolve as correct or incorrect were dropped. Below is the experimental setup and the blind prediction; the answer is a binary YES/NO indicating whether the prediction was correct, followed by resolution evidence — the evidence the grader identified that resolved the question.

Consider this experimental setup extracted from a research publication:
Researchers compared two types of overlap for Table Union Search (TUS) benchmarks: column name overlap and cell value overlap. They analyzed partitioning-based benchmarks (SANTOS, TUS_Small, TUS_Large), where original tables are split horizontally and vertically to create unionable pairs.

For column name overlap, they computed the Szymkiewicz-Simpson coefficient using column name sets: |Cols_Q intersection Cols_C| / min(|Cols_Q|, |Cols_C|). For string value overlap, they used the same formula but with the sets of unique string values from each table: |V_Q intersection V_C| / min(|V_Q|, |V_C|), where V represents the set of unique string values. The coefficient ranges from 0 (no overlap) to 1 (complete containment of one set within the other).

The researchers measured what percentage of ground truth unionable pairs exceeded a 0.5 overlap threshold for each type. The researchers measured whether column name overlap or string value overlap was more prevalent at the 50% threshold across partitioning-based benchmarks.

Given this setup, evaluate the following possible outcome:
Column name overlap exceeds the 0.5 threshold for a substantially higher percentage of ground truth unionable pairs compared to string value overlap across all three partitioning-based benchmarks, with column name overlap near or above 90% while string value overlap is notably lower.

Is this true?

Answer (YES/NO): YES